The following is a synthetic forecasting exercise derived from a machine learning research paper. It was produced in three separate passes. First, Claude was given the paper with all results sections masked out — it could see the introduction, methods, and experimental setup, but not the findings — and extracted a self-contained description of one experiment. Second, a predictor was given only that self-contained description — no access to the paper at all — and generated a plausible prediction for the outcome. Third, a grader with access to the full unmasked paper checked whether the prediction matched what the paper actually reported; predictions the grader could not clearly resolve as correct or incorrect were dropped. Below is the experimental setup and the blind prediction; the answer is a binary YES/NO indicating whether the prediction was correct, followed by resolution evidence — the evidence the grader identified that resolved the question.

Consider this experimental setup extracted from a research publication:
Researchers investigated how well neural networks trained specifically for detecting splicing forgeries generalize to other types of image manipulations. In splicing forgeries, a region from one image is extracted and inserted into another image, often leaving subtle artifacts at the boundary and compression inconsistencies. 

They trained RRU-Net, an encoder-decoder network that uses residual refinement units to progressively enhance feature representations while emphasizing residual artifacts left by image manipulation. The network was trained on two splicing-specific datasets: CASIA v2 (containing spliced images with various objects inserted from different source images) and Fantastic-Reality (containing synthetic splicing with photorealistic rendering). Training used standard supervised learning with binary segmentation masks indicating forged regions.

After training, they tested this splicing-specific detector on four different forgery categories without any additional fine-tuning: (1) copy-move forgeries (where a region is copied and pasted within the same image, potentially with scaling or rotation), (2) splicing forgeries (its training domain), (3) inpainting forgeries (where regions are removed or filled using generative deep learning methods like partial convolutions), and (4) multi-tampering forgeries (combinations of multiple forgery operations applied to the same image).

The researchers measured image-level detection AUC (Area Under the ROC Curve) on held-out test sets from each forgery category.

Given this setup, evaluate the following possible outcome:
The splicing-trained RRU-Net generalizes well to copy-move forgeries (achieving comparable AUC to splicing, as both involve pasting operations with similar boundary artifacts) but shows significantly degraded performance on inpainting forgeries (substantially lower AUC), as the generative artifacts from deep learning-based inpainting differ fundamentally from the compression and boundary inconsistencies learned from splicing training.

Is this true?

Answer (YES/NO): NO